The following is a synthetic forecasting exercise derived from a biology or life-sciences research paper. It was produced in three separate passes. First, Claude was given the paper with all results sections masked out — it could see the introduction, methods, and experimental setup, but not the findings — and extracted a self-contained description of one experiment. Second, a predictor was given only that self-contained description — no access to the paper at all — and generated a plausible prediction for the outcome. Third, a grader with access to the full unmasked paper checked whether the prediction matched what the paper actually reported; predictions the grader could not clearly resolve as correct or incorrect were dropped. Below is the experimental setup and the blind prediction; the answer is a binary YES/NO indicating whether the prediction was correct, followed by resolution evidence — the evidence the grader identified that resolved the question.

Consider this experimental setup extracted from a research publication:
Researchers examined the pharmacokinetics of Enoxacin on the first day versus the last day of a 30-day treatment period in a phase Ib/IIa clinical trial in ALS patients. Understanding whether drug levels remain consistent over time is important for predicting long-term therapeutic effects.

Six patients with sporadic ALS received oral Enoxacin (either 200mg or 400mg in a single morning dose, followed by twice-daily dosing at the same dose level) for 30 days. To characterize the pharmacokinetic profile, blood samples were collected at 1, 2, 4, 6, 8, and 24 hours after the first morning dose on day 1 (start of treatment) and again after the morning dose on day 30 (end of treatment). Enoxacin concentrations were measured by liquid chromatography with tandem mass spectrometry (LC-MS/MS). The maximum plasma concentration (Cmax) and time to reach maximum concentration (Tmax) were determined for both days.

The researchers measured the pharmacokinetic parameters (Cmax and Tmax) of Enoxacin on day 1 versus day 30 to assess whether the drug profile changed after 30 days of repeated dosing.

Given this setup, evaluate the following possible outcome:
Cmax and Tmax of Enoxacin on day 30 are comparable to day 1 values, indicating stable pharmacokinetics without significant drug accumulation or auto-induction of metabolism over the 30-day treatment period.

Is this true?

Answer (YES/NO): NO